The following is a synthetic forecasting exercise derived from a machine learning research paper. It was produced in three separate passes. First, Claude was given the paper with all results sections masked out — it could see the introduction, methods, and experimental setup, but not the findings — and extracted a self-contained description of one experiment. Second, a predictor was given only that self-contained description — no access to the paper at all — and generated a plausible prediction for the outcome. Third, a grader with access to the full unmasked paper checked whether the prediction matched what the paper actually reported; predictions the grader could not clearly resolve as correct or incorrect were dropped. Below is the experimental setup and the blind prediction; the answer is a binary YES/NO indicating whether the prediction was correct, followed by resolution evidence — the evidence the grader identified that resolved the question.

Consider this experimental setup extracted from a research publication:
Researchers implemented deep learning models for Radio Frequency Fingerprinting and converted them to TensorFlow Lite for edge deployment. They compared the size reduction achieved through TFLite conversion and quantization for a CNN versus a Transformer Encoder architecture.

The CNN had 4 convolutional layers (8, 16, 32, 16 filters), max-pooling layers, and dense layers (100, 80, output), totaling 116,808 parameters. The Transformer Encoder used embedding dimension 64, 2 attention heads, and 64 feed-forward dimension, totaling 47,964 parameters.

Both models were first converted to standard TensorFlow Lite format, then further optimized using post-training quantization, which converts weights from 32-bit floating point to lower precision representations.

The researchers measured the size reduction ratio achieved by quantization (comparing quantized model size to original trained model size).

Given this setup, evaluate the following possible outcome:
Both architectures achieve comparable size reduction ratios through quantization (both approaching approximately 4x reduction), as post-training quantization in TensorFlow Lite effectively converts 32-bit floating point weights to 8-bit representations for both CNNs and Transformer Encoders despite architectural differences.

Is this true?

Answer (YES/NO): NO